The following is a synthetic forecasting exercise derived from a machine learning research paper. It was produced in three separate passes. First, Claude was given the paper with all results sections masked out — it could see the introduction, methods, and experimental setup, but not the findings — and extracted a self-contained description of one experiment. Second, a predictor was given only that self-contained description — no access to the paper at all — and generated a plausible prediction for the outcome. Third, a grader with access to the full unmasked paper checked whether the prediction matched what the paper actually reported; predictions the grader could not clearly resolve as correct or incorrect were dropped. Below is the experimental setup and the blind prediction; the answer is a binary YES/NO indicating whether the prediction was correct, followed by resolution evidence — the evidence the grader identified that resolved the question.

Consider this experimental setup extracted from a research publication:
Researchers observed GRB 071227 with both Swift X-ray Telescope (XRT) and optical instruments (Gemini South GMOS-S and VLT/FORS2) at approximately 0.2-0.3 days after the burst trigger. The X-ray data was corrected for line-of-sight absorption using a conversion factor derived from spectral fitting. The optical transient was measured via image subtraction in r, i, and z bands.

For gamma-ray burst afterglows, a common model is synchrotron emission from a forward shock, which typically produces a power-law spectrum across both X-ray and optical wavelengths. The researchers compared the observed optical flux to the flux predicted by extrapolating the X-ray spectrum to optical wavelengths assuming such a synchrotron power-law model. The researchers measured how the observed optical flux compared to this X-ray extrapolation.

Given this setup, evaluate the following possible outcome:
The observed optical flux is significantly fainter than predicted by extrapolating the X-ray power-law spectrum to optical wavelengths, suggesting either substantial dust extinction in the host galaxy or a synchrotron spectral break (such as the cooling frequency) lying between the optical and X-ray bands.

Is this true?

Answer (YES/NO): NO